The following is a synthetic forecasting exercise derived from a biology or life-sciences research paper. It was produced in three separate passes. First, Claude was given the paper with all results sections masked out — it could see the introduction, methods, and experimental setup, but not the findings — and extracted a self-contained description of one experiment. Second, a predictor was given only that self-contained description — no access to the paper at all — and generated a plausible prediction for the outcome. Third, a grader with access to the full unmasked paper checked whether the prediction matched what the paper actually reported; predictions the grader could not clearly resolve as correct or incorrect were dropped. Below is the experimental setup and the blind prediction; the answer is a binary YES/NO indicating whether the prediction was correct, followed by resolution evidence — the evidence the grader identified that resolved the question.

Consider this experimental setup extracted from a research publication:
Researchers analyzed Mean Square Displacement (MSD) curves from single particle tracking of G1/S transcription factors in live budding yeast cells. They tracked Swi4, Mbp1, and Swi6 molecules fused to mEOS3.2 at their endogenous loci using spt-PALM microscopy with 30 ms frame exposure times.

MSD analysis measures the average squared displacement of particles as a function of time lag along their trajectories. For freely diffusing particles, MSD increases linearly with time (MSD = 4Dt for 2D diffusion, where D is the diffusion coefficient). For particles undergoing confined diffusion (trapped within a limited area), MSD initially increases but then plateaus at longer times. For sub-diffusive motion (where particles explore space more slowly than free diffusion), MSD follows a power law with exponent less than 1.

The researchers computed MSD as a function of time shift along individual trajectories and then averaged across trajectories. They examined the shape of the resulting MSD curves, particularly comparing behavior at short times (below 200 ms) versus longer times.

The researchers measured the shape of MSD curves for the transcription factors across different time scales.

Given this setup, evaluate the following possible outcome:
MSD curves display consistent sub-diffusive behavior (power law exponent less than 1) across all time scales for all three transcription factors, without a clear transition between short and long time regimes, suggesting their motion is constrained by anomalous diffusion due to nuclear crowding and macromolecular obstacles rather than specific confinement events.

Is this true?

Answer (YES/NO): NO